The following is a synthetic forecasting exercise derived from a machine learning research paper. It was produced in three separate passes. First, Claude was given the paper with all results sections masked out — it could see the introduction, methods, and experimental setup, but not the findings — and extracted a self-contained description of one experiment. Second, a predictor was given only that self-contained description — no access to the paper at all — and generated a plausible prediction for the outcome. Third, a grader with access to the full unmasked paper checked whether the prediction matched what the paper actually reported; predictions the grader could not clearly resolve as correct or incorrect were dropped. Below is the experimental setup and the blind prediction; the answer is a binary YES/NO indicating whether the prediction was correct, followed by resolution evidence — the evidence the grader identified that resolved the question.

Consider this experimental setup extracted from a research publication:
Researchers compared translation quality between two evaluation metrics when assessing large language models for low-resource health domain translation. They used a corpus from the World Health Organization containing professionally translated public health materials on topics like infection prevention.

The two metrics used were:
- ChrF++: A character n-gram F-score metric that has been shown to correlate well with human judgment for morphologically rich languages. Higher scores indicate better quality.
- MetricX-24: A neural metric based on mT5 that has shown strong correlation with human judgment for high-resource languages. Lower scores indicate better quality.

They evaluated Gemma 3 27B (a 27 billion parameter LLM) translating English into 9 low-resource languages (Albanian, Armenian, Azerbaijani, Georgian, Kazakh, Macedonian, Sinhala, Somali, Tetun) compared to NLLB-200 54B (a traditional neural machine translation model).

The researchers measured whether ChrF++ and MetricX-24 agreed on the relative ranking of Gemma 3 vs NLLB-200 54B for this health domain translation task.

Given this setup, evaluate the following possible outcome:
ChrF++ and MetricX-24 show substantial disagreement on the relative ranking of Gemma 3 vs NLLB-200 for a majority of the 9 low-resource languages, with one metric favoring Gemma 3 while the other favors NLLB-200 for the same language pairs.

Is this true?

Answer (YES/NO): NO